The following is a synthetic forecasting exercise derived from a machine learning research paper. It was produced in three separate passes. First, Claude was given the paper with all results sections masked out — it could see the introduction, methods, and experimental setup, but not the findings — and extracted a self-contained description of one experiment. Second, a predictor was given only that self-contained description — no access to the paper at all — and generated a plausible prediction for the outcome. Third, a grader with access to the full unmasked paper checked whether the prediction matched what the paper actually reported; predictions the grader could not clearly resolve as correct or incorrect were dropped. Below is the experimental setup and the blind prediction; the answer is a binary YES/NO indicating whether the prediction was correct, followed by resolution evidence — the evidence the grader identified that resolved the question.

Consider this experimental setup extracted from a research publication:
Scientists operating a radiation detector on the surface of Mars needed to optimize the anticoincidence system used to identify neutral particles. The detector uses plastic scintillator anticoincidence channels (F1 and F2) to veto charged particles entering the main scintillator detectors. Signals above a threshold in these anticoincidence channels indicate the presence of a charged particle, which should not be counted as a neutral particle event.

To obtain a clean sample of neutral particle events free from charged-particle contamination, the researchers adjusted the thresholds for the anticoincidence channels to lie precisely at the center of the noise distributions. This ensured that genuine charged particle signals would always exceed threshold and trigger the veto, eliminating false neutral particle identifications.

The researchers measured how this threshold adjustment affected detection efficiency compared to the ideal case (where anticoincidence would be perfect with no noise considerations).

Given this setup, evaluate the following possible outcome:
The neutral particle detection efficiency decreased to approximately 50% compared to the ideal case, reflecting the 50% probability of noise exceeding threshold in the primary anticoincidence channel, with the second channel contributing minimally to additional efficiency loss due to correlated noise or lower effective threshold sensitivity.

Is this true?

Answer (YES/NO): NO